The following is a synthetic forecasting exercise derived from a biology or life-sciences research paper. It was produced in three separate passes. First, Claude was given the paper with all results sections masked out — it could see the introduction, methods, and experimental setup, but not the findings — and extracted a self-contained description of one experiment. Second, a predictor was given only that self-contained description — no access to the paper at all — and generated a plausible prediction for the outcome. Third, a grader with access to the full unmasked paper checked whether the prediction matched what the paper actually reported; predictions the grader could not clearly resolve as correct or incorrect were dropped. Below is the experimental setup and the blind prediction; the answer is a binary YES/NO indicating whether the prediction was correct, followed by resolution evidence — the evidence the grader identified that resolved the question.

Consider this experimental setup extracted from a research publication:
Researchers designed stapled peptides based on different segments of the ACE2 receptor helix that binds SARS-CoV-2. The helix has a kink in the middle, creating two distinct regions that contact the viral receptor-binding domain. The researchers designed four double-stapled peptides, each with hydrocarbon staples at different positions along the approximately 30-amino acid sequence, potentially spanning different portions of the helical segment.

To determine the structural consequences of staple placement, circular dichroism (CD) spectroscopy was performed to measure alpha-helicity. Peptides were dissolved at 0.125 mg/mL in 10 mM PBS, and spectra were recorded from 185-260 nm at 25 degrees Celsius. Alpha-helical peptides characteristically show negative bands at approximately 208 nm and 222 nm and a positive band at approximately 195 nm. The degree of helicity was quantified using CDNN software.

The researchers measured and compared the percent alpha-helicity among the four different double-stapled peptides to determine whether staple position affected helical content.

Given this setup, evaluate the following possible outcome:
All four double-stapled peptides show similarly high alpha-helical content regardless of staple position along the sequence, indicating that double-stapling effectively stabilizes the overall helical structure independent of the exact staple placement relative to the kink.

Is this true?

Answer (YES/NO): NO